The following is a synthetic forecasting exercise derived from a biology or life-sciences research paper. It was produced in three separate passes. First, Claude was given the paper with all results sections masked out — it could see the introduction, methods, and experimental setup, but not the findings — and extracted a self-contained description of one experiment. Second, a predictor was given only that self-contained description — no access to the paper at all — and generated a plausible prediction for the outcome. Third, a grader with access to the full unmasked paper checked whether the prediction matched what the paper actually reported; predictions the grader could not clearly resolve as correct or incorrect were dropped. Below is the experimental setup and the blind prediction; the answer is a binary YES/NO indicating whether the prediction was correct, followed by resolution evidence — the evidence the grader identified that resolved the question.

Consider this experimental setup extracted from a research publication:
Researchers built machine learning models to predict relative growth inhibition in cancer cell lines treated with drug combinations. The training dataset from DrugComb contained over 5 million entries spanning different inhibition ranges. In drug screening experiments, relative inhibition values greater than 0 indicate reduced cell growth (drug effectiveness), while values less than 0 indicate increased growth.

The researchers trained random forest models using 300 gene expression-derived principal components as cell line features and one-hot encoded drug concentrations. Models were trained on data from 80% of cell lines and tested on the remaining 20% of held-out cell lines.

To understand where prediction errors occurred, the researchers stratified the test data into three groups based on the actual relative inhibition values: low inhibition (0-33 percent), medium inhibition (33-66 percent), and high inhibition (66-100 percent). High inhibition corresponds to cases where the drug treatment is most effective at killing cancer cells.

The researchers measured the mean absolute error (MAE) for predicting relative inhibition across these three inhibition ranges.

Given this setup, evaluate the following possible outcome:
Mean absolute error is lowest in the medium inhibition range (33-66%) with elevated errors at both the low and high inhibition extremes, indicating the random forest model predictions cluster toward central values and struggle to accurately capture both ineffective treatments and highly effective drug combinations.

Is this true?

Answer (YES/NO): NO